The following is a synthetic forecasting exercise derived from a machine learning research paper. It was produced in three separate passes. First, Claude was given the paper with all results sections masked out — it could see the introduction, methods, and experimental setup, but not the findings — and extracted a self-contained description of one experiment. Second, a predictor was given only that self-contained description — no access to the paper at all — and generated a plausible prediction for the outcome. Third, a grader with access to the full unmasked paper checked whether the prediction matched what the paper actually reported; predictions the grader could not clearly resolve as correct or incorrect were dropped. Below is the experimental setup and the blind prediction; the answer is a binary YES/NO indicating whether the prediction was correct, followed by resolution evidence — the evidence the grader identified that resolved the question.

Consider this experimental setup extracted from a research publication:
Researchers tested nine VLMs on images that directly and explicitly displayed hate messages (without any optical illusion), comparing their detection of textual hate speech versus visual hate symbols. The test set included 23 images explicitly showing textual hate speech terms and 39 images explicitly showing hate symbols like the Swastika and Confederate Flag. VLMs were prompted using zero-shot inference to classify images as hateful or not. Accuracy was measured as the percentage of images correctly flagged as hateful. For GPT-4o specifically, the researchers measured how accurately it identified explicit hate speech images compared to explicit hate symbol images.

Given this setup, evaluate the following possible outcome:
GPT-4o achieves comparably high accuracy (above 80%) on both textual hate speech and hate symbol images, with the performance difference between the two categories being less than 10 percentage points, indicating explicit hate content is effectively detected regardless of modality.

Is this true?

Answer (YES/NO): YES